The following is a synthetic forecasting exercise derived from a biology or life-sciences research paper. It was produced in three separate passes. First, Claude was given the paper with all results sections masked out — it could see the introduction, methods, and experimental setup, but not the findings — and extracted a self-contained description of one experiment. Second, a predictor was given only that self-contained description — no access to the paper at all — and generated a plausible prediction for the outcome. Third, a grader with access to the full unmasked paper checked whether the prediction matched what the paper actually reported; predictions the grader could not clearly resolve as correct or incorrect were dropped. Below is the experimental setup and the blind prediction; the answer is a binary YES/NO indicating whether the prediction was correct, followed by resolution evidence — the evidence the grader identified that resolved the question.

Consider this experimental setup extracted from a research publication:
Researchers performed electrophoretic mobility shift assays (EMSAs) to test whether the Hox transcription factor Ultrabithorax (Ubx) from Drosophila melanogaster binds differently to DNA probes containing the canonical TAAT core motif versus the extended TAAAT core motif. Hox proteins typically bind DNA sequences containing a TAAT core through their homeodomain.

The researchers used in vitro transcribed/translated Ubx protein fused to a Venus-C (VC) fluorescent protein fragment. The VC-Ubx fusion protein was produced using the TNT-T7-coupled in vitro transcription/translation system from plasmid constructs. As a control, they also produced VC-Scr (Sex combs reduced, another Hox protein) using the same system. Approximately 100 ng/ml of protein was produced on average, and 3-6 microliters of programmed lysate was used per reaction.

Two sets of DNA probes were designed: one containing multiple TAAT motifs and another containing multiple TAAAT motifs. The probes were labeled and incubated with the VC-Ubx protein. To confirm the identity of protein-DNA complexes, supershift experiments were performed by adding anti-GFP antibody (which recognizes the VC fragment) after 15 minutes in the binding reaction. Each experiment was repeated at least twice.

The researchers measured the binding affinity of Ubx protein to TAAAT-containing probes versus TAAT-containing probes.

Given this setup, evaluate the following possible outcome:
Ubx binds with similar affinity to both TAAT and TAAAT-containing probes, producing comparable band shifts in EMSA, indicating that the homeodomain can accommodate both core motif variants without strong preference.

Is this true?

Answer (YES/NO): NO